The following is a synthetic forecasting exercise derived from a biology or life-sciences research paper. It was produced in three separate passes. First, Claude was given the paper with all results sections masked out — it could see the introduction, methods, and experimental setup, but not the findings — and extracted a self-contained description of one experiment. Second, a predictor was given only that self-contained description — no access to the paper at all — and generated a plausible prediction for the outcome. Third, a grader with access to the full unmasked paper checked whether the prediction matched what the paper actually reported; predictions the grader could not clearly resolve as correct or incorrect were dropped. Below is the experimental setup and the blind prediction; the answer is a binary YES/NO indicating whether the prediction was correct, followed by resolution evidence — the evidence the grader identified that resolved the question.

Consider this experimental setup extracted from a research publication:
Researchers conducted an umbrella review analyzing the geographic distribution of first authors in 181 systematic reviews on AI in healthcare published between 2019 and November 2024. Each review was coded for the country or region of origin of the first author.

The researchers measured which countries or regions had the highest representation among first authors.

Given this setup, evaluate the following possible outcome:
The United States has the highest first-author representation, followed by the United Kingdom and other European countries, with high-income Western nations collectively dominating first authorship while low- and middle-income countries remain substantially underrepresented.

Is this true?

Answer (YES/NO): NO